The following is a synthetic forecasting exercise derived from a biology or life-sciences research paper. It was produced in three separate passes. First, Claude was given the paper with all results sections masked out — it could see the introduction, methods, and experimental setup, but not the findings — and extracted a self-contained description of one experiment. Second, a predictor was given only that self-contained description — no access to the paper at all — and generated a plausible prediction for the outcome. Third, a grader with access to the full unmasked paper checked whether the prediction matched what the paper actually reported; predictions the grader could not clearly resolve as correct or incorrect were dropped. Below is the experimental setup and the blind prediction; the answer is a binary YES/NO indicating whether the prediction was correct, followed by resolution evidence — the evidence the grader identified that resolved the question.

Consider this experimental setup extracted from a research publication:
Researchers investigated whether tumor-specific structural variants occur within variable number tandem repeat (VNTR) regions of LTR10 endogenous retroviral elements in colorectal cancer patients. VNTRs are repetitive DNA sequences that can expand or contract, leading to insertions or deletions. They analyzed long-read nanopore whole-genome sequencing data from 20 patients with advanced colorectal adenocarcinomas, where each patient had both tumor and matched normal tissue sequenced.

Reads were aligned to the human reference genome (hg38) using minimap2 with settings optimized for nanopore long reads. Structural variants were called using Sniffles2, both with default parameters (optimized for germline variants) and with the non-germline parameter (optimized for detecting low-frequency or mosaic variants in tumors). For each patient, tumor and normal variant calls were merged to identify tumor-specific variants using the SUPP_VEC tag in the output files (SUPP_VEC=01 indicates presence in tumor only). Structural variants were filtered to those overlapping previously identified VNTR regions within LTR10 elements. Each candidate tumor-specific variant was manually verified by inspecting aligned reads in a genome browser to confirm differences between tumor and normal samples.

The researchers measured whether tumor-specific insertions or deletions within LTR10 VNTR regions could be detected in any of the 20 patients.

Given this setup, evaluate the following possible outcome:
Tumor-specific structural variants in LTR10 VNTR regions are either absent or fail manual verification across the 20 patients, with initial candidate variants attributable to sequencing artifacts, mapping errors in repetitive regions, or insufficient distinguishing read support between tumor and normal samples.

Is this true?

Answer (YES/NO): NO